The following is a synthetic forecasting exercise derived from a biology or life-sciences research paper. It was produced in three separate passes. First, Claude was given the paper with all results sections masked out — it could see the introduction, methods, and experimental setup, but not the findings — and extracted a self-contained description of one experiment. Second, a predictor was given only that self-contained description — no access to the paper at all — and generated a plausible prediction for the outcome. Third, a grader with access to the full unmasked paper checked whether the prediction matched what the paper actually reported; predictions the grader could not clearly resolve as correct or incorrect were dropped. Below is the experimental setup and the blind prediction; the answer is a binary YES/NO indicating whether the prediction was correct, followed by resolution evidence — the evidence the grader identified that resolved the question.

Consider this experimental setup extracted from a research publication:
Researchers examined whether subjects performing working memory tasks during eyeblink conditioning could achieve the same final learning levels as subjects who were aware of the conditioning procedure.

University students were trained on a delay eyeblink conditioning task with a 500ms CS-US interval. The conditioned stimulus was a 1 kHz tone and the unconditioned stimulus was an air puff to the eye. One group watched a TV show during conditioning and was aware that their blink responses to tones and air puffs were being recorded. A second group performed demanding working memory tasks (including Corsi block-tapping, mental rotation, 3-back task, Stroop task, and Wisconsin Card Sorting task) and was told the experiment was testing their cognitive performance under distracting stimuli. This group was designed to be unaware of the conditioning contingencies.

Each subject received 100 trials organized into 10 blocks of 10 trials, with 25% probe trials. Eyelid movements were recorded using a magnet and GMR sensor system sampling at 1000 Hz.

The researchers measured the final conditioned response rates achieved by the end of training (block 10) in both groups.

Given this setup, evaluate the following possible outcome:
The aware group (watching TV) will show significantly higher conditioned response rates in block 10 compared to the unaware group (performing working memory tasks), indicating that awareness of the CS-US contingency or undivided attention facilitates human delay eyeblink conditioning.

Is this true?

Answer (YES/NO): NO